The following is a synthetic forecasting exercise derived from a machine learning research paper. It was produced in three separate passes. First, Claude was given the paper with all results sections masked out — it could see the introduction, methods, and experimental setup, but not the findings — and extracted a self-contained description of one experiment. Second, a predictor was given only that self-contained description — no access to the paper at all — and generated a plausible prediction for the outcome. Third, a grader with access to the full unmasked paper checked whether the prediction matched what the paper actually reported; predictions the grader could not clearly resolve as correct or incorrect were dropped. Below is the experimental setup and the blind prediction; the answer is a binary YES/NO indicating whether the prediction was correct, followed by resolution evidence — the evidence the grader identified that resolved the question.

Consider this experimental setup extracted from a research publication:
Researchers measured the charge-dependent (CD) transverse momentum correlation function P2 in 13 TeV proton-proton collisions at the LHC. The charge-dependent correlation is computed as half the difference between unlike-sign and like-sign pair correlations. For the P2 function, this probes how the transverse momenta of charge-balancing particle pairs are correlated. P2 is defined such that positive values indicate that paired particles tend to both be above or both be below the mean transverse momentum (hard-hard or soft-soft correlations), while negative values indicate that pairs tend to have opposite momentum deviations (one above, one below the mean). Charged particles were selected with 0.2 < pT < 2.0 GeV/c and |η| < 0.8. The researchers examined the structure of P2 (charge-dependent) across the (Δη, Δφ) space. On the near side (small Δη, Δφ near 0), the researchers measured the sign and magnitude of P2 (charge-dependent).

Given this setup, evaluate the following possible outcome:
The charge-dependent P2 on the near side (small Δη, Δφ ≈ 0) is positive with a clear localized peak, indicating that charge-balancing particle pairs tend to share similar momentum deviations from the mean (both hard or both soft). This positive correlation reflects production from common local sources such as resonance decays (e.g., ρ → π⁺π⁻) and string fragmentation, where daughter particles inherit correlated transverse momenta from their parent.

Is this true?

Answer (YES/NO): NO